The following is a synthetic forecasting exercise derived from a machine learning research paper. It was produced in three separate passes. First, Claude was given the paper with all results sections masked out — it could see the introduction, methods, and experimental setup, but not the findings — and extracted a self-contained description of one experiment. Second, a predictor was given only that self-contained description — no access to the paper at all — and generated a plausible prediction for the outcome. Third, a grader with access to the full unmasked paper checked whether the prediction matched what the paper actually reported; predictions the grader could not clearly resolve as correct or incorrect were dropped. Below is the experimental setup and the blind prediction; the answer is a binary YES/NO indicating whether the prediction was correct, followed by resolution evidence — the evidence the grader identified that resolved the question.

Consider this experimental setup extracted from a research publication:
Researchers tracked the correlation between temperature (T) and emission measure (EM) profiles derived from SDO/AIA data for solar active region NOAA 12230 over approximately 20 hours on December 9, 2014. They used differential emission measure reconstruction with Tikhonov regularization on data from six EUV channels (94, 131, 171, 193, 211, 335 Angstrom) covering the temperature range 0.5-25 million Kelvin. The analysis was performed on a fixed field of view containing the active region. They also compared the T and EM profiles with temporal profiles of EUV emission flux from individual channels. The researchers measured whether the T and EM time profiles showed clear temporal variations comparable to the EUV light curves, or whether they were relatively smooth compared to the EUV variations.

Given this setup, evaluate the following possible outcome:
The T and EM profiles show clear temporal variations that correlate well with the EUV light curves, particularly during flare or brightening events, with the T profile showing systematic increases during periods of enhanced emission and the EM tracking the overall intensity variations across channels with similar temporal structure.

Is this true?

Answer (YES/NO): NO